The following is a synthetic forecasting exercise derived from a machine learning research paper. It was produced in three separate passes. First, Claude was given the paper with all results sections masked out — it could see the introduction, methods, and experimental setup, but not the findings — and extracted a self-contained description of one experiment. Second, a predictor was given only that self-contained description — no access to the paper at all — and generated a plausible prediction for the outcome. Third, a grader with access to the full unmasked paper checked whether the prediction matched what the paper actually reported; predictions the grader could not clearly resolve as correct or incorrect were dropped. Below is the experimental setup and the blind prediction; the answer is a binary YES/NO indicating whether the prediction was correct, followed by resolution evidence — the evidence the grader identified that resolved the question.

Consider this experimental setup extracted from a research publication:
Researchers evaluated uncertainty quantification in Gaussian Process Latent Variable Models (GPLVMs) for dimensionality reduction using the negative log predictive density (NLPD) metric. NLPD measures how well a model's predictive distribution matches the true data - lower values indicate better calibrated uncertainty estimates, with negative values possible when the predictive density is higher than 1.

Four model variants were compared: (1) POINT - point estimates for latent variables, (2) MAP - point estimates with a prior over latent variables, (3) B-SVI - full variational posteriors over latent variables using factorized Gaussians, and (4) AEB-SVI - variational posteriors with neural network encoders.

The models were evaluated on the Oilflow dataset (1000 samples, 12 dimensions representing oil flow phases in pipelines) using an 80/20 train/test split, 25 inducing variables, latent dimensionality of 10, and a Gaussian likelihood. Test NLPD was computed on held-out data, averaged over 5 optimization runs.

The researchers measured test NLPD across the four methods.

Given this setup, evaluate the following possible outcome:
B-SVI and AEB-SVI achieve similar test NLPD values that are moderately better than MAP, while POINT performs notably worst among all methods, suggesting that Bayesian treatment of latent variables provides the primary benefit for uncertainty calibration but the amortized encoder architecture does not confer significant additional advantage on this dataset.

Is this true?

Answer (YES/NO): NO